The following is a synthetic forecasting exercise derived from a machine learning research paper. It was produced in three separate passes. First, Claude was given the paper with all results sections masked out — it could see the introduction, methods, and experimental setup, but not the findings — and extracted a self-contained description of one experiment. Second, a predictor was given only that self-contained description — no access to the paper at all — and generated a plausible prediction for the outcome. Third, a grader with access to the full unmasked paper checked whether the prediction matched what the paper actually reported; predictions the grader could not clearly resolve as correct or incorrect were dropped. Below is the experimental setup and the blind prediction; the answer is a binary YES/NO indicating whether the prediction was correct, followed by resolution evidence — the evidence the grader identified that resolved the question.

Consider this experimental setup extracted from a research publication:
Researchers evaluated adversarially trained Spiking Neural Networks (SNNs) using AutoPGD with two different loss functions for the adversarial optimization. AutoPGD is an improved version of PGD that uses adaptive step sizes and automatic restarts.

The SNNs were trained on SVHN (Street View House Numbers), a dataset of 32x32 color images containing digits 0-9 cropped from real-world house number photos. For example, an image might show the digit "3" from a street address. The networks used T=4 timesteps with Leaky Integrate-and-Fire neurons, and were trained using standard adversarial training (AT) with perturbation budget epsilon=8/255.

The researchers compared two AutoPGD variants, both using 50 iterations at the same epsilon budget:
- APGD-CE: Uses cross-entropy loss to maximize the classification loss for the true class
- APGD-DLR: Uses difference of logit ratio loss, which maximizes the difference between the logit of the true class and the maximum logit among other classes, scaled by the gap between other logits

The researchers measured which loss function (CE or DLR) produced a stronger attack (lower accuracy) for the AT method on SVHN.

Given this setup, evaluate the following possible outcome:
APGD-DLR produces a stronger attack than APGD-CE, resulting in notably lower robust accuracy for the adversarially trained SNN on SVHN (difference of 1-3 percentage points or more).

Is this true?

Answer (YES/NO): NO